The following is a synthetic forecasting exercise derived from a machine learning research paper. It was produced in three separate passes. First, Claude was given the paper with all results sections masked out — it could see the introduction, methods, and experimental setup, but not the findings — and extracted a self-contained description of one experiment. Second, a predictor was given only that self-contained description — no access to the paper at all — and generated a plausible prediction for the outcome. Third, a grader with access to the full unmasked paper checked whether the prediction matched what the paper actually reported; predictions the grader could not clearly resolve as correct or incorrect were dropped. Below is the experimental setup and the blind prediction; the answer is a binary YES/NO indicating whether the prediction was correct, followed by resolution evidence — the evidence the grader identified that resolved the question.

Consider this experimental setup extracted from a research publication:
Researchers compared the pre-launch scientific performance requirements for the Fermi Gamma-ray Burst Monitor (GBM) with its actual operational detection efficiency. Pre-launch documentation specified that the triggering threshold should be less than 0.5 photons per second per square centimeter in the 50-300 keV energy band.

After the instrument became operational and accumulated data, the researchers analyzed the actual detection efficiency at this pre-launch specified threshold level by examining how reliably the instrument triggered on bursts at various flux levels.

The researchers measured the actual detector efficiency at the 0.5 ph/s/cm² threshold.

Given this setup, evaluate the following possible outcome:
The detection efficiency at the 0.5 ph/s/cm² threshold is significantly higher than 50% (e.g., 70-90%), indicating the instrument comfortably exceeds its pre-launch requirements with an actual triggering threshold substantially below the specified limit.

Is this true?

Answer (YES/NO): NO